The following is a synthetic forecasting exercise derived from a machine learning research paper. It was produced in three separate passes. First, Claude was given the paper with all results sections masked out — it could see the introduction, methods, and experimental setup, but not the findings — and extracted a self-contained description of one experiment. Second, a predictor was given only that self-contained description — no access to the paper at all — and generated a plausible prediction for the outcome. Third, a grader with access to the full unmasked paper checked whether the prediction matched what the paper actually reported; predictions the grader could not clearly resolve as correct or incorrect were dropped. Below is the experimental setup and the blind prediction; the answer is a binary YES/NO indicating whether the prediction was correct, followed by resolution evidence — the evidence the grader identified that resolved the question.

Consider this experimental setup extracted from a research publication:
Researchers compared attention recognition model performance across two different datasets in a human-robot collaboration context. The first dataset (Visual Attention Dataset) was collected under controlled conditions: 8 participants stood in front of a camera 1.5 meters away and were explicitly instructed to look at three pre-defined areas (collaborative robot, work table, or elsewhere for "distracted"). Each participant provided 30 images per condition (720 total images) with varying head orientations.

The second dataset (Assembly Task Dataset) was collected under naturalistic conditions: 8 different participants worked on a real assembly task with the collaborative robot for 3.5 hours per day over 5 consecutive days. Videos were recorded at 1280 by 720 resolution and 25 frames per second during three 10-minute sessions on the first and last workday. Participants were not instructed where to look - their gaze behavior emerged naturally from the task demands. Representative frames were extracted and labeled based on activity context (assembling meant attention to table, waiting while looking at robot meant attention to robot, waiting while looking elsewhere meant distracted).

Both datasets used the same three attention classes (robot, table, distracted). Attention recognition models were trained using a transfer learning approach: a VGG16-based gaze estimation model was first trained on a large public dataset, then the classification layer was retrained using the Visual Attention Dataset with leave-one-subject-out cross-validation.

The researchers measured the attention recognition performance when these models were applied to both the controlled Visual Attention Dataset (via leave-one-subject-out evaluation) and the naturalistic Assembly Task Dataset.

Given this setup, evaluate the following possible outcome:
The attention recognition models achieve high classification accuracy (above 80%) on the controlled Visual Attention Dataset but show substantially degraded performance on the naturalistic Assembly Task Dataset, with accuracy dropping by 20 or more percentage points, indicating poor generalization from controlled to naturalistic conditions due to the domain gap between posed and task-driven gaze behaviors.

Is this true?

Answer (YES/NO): NO